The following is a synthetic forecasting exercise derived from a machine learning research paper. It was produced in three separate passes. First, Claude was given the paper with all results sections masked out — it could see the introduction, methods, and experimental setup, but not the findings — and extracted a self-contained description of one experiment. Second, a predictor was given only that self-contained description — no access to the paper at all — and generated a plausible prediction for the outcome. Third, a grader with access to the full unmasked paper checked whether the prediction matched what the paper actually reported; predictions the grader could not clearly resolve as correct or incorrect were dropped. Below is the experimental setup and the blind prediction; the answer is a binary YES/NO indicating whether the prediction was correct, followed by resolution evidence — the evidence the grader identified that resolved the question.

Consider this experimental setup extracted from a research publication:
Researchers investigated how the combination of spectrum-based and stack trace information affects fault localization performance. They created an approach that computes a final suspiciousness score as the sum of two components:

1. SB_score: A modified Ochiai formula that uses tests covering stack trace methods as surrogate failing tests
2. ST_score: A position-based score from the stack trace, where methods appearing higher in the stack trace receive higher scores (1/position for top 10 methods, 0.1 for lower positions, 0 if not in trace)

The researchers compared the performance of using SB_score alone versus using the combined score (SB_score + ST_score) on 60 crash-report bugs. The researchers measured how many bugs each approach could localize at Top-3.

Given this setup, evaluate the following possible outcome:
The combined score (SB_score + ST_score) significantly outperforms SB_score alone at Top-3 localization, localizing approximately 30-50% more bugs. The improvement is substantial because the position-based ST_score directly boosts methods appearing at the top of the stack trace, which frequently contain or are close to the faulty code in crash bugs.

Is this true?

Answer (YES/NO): NO